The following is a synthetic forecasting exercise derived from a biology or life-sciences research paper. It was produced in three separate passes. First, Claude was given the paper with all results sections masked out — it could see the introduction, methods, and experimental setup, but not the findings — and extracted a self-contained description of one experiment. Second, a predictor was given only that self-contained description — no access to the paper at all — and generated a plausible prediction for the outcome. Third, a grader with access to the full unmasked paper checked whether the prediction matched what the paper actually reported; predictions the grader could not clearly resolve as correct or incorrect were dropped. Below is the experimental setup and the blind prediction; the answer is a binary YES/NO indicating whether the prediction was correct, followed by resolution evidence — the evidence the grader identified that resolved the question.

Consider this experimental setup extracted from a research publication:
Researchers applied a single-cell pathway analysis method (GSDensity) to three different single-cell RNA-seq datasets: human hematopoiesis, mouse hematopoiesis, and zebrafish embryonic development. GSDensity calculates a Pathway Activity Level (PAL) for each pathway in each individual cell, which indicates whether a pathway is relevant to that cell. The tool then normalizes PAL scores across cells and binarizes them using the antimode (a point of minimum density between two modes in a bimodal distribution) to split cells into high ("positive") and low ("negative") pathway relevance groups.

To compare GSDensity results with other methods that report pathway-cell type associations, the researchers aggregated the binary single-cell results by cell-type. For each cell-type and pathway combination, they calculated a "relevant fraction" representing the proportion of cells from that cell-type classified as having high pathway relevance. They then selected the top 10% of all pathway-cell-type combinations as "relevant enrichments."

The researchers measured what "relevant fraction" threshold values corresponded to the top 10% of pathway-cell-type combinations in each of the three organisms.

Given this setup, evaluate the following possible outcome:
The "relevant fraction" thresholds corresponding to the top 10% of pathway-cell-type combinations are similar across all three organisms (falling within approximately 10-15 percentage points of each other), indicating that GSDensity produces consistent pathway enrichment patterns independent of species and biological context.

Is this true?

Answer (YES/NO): NO